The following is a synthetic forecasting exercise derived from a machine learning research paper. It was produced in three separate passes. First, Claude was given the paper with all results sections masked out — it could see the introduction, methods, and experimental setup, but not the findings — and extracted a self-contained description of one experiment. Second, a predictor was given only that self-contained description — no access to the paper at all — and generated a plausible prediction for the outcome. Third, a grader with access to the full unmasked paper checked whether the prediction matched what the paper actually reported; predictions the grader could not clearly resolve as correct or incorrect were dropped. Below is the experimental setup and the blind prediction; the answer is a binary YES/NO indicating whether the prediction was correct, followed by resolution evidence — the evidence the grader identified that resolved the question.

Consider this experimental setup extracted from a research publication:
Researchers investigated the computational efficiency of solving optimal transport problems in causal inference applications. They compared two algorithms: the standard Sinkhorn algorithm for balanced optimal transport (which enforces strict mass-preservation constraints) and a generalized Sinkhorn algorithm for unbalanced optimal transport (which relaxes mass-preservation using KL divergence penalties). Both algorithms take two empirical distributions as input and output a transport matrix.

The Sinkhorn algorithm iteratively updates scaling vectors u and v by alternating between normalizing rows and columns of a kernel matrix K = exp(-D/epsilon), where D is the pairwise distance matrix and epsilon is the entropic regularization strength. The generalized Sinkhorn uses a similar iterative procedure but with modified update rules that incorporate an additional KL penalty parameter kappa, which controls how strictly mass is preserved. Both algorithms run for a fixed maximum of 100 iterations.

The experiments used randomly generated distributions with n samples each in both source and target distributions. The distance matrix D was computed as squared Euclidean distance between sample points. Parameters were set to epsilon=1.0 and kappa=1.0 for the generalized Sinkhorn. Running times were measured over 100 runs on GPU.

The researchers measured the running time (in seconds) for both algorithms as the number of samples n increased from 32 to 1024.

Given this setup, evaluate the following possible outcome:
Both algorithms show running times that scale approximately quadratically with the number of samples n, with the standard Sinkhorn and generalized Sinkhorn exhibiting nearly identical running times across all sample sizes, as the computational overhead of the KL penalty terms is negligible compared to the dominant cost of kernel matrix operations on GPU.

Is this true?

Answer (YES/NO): NO